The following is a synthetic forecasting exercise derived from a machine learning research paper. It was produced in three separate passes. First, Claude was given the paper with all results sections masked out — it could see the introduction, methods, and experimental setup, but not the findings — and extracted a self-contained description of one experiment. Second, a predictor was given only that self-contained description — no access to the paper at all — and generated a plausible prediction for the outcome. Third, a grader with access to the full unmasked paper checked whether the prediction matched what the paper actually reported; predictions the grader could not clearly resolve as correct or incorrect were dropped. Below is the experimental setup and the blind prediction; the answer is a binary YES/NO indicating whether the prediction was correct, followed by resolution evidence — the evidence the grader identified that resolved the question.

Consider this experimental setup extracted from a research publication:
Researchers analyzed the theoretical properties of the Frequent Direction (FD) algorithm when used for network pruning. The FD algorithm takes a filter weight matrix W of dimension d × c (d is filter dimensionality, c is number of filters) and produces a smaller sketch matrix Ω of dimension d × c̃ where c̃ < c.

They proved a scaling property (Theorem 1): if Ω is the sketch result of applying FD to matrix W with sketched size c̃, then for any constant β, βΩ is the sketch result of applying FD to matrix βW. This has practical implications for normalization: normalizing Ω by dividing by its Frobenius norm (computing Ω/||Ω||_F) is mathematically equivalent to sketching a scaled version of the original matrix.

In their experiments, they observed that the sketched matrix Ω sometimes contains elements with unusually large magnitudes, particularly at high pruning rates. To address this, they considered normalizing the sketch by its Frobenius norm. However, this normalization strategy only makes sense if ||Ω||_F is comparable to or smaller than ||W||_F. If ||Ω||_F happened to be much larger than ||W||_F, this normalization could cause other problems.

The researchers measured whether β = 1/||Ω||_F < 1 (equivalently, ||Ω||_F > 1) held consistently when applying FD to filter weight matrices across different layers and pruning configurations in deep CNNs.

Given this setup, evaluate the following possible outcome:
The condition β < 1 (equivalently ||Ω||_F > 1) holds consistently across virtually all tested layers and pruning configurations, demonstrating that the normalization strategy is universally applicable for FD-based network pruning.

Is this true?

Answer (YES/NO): YES